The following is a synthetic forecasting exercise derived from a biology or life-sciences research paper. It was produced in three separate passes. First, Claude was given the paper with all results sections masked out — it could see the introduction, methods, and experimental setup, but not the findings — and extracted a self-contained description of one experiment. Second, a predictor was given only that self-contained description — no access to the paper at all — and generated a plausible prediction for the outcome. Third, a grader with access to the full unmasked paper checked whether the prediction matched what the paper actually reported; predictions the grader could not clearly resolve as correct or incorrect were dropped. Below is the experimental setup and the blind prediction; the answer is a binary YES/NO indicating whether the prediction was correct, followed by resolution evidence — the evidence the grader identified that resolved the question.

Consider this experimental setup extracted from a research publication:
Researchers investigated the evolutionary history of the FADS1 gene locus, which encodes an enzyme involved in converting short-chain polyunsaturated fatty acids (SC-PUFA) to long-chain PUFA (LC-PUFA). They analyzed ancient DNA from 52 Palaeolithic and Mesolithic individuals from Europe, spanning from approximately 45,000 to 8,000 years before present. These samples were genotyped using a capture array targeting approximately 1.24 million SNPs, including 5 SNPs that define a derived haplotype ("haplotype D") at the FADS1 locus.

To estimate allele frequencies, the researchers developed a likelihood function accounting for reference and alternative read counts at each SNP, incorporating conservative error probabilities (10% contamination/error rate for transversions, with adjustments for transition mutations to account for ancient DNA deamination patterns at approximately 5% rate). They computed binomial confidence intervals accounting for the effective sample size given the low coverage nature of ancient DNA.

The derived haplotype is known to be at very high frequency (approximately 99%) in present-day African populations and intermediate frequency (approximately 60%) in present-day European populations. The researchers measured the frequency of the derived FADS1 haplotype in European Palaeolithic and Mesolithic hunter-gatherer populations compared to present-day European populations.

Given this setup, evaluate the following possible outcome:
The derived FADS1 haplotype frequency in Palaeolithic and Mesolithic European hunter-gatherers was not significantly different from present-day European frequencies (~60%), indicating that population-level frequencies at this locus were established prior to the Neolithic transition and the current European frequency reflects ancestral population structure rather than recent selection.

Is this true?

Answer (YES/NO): NO